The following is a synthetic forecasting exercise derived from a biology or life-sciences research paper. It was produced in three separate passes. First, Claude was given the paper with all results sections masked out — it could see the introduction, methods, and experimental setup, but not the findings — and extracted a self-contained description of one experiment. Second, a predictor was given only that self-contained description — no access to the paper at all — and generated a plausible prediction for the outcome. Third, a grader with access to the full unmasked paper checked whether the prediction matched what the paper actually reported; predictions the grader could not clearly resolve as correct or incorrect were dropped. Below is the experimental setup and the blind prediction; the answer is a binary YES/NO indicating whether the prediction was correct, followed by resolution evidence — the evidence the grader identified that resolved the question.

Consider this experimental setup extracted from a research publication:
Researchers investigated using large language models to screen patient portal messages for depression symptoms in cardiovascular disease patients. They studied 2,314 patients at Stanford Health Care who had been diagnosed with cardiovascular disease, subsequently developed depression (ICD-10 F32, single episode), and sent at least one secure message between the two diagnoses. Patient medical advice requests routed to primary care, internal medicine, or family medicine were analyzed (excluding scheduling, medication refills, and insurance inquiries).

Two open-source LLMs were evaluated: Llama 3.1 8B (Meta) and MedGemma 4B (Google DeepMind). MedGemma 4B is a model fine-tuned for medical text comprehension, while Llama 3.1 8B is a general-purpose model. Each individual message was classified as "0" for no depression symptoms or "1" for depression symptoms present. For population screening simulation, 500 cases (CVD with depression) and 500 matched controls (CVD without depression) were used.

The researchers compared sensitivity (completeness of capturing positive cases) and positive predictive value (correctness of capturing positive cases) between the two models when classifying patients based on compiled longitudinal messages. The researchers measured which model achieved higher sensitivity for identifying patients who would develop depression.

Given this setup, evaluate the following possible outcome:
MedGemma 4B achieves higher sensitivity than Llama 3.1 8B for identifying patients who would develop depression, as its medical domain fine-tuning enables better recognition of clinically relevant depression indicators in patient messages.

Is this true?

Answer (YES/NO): NO